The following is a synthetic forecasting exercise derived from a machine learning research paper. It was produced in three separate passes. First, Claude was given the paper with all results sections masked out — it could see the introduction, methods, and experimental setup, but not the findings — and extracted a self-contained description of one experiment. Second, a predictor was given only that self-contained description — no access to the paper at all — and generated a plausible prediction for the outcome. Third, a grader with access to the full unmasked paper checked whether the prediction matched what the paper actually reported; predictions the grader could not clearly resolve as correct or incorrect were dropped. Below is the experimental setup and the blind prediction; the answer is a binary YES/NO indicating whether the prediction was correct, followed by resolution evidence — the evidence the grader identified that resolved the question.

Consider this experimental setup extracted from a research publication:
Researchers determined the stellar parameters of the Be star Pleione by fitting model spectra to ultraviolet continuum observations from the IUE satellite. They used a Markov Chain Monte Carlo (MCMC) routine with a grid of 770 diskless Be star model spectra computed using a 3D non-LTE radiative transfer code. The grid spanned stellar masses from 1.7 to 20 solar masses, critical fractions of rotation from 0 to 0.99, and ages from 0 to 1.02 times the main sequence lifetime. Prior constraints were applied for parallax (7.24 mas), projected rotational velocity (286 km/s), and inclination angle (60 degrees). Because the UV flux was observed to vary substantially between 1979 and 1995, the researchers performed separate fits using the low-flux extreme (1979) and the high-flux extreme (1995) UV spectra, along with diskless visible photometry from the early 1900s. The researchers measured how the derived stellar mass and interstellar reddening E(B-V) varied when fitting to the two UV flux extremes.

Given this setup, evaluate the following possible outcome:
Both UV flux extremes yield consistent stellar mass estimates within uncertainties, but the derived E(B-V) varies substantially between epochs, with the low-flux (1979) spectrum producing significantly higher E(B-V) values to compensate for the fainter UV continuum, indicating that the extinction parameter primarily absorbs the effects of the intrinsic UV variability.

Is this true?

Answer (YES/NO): NO